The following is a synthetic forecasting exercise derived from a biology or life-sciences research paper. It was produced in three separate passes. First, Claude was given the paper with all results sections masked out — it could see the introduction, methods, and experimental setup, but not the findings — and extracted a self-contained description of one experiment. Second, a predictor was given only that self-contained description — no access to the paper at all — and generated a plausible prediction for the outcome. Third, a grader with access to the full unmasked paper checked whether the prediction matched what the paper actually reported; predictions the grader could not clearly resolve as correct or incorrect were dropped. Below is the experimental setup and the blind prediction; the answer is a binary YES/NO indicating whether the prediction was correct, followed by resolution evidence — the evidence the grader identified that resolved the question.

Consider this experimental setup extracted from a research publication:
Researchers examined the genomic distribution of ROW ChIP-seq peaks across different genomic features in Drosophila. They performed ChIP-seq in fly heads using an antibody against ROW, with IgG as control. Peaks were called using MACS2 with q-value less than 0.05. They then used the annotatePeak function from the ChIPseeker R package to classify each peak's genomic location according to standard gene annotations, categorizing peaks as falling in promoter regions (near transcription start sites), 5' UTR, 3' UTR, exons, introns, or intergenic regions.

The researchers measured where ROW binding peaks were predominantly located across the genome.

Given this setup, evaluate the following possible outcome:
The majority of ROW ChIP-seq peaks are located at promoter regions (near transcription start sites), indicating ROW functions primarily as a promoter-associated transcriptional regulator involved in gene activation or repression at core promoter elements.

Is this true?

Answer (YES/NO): YES